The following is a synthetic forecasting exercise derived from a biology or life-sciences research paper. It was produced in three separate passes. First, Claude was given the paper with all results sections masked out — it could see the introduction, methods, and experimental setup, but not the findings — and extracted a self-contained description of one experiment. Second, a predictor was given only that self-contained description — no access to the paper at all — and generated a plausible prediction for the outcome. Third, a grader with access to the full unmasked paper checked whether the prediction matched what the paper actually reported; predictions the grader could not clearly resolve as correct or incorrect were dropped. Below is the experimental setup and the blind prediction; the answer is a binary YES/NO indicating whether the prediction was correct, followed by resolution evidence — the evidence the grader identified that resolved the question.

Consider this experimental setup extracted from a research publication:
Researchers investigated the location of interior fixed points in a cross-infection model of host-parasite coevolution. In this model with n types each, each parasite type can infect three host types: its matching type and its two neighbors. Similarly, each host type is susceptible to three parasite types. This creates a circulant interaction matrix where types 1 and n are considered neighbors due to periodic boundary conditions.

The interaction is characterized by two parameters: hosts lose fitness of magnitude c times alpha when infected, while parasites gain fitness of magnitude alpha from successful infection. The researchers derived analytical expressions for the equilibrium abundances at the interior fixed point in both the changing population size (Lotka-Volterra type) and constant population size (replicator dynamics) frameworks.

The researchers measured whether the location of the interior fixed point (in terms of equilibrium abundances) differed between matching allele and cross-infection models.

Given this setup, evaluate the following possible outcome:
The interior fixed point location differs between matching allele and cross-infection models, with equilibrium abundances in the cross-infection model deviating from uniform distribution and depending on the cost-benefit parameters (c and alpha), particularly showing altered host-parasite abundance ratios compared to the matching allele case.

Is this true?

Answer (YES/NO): NO